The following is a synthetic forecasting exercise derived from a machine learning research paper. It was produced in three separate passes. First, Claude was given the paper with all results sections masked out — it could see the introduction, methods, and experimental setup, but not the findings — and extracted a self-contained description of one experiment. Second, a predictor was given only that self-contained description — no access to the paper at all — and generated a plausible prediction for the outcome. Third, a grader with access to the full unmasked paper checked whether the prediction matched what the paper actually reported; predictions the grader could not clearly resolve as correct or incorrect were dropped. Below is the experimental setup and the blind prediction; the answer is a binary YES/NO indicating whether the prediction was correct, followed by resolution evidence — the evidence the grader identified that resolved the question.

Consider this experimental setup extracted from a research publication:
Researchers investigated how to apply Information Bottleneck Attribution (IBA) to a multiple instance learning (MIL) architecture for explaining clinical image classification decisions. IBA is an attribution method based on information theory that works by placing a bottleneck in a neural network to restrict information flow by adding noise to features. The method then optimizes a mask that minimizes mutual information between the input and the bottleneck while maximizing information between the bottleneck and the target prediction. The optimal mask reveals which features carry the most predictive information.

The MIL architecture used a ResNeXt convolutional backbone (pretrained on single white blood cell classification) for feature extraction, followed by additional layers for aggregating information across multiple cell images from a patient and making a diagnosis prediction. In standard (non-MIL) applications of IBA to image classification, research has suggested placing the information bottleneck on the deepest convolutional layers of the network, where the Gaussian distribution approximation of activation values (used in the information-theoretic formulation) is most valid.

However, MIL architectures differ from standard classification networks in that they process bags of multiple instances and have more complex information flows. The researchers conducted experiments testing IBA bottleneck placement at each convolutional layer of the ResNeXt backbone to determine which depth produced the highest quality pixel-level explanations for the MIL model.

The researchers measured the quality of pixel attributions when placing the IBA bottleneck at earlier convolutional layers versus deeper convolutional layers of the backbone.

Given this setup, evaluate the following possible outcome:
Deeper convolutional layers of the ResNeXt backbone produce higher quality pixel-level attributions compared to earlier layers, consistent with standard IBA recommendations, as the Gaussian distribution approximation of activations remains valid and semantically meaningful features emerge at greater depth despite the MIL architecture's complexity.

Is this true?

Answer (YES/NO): NO